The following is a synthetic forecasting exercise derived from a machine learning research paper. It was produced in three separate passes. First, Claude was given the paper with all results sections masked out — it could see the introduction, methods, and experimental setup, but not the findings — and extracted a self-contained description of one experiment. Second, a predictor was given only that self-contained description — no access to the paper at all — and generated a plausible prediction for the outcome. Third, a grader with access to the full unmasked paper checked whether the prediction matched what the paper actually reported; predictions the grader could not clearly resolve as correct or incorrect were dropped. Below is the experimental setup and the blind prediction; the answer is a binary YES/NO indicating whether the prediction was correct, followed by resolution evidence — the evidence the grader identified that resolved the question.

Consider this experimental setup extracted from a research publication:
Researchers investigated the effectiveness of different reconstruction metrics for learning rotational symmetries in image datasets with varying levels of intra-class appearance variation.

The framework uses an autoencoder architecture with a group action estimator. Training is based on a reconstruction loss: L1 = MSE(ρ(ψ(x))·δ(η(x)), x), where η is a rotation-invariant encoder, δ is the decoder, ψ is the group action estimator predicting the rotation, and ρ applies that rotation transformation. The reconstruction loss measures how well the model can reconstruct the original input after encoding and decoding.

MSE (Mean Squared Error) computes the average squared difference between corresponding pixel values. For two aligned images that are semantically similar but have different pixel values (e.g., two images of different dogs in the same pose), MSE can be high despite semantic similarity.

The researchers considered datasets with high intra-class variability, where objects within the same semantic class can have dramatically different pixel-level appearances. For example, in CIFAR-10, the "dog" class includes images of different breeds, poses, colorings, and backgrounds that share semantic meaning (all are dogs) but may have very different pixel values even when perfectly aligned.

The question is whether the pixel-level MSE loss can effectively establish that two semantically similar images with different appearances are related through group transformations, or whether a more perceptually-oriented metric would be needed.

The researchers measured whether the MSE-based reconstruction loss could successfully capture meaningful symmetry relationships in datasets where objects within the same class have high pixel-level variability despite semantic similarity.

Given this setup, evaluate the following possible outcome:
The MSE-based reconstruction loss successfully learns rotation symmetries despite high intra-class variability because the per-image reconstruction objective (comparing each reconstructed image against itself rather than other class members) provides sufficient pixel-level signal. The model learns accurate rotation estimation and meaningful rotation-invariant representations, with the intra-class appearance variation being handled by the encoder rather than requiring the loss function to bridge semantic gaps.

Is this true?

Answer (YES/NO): NO